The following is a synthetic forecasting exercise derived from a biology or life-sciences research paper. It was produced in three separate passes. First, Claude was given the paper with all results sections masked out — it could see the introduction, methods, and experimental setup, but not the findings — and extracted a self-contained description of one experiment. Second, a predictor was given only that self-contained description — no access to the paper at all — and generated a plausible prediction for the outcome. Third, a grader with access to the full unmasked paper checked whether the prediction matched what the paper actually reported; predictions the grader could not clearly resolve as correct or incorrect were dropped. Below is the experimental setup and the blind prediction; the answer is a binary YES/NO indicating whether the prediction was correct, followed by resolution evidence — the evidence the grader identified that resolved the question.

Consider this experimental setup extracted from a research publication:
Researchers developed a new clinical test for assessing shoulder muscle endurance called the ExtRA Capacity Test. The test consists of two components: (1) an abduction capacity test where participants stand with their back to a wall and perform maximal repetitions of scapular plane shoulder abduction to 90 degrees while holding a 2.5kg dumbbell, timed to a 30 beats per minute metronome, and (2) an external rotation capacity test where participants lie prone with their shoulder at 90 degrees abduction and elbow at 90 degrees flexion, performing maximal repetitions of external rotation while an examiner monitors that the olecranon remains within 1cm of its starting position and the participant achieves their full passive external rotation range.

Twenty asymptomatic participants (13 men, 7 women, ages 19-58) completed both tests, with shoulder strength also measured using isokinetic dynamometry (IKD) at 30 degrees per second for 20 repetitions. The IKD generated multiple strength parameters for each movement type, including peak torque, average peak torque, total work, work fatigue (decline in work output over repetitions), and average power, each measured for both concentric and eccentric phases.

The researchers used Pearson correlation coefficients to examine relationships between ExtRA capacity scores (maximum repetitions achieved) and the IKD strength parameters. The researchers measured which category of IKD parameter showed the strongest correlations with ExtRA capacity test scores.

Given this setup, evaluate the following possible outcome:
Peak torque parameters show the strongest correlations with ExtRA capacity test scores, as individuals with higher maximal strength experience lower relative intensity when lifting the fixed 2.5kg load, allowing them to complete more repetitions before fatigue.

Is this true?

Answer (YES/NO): NO